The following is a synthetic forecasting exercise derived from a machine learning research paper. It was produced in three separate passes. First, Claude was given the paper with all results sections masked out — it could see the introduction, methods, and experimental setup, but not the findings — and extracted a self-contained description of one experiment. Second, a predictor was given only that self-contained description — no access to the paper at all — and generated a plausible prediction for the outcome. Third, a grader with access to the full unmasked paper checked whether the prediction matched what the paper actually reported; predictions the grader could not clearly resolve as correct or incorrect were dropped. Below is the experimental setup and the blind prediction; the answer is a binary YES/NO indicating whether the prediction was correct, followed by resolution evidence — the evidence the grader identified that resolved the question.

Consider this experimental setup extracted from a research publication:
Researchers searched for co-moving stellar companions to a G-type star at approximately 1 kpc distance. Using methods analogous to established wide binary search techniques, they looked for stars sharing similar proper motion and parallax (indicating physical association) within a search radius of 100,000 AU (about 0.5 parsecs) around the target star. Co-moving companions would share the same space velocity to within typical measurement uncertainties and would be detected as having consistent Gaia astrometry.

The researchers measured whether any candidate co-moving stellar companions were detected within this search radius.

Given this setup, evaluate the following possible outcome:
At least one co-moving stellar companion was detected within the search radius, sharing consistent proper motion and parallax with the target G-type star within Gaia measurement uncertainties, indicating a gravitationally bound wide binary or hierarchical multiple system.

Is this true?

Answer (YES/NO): NO